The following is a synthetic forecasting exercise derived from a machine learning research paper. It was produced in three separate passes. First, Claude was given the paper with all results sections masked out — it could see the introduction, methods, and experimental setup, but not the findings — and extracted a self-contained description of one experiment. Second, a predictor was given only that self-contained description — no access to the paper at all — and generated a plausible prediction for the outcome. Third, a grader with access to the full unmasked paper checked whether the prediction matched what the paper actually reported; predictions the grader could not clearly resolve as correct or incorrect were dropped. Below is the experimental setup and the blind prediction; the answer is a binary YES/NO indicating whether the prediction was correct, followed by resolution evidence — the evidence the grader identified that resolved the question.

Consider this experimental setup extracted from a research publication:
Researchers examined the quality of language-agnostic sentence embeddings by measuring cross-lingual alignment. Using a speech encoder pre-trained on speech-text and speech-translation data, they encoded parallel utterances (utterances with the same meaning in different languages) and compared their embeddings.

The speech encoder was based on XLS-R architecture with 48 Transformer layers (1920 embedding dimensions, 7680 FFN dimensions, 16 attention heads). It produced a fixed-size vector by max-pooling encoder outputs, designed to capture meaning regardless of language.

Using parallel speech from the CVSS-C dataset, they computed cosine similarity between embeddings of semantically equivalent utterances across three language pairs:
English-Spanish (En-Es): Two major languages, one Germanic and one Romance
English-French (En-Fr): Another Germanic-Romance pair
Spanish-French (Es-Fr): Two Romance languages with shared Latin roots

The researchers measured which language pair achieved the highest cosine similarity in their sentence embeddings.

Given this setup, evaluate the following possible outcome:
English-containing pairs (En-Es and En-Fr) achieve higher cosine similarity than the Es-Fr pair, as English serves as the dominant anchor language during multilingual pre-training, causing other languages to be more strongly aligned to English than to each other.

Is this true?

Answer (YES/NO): YES